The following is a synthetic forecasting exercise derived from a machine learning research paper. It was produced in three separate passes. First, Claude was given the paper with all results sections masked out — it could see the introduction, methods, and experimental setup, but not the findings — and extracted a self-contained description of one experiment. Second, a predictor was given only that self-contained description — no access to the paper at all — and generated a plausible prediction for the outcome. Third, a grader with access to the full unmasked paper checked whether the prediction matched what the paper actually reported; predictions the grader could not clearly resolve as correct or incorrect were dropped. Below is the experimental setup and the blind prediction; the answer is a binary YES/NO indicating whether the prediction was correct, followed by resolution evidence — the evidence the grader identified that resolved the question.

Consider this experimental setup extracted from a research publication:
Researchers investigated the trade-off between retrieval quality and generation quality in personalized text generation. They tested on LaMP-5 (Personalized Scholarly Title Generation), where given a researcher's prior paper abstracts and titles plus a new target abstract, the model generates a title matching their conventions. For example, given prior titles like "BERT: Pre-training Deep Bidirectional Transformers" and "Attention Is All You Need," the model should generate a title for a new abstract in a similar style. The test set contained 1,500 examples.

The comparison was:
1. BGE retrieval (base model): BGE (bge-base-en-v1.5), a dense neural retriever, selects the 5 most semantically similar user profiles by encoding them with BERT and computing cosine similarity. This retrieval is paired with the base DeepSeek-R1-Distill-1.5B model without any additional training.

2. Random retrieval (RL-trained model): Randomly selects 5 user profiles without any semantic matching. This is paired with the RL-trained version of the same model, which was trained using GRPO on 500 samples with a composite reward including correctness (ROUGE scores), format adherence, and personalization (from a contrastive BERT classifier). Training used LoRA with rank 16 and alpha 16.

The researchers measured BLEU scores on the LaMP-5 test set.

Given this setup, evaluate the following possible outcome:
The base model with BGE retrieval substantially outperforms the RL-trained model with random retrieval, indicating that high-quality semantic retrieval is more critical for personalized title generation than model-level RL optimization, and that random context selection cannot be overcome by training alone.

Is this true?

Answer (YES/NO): NO